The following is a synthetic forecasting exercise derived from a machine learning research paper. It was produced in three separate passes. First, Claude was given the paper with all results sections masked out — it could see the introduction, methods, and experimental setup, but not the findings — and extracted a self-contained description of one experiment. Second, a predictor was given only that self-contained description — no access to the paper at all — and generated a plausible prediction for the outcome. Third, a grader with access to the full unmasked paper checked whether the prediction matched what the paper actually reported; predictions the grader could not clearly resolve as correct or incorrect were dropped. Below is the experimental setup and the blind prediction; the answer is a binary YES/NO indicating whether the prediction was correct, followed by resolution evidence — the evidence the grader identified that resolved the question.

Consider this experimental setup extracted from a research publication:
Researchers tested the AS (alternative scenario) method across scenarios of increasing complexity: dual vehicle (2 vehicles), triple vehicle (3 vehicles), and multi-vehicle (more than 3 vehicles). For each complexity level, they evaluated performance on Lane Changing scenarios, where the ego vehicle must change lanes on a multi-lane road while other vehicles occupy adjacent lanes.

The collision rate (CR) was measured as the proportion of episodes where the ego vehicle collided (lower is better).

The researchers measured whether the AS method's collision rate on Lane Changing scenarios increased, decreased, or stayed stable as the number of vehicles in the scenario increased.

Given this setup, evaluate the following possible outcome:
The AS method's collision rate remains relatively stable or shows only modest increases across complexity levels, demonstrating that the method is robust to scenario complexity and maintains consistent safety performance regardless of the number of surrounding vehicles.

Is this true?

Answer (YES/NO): NO